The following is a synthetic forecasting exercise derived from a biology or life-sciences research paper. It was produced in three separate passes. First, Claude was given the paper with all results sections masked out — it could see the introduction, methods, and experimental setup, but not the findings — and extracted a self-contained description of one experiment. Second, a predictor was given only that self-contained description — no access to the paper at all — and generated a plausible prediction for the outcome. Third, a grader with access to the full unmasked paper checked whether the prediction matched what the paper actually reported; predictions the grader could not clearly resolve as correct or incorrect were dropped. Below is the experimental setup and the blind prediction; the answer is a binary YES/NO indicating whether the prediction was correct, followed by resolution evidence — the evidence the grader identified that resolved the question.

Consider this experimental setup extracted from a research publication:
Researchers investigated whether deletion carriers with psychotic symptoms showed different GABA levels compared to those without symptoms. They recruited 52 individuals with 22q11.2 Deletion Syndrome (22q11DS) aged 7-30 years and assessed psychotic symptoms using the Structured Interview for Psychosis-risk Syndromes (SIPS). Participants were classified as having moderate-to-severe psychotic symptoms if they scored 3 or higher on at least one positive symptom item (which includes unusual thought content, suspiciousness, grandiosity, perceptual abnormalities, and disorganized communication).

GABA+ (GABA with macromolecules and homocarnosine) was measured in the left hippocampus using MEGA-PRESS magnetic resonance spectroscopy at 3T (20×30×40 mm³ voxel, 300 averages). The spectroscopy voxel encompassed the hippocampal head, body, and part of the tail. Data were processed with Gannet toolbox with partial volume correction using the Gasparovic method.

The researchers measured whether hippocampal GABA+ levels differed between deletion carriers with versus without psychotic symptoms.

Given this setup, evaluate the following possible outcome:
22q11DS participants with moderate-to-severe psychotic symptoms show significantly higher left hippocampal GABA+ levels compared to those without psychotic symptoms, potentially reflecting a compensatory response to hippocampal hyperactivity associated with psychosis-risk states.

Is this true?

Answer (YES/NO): NO